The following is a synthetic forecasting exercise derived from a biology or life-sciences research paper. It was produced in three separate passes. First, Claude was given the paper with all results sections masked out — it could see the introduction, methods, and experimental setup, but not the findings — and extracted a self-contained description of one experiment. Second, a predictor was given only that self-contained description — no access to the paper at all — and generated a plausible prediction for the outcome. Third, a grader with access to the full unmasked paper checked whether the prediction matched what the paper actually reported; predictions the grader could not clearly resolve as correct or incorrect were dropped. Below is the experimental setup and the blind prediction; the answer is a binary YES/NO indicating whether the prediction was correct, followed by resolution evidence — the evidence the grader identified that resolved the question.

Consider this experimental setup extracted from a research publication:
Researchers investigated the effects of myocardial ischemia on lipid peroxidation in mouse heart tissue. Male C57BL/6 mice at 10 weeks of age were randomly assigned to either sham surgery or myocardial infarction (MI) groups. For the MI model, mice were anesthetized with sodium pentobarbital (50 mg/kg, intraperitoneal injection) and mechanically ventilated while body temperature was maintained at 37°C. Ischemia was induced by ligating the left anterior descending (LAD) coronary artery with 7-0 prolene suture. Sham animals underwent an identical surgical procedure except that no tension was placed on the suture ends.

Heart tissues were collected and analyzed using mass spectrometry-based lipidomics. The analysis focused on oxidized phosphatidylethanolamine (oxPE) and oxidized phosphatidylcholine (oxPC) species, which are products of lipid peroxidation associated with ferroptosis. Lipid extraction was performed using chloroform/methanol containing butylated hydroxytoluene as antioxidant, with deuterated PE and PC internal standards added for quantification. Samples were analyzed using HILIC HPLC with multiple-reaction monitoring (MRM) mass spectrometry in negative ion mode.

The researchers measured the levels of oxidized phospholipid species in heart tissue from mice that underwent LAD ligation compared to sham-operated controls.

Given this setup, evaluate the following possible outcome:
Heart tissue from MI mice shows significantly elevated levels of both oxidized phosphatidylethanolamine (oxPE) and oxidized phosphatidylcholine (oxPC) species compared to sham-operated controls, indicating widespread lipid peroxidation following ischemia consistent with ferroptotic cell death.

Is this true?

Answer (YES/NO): YES